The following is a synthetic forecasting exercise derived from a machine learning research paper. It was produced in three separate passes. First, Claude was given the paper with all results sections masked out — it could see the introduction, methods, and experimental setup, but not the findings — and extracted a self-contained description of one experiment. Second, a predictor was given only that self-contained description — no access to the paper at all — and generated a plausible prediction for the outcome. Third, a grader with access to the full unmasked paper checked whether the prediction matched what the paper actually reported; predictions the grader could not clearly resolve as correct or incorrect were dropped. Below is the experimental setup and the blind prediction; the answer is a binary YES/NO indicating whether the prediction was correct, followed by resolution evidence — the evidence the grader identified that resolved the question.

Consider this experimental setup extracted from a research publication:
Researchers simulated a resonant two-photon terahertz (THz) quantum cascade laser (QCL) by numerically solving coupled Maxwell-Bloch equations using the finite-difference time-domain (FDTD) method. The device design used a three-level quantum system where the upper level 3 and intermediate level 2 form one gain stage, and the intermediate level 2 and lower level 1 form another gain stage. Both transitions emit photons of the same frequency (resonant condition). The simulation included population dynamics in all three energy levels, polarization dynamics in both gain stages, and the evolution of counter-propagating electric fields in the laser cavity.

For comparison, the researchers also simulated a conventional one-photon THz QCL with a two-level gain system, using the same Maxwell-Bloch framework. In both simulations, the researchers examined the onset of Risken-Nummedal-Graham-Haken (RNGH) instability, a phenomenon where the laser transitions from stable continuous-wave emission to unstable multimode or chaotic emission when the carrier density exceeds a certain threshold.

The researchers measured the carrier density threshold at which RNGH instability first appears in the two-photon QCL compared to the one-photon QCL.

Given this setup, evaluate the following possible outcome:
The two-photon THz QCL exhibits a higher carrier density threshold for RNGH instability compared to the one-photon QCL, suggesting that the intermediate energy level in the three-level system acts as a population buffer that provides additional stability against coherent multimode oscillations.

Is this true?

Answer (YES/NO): NO